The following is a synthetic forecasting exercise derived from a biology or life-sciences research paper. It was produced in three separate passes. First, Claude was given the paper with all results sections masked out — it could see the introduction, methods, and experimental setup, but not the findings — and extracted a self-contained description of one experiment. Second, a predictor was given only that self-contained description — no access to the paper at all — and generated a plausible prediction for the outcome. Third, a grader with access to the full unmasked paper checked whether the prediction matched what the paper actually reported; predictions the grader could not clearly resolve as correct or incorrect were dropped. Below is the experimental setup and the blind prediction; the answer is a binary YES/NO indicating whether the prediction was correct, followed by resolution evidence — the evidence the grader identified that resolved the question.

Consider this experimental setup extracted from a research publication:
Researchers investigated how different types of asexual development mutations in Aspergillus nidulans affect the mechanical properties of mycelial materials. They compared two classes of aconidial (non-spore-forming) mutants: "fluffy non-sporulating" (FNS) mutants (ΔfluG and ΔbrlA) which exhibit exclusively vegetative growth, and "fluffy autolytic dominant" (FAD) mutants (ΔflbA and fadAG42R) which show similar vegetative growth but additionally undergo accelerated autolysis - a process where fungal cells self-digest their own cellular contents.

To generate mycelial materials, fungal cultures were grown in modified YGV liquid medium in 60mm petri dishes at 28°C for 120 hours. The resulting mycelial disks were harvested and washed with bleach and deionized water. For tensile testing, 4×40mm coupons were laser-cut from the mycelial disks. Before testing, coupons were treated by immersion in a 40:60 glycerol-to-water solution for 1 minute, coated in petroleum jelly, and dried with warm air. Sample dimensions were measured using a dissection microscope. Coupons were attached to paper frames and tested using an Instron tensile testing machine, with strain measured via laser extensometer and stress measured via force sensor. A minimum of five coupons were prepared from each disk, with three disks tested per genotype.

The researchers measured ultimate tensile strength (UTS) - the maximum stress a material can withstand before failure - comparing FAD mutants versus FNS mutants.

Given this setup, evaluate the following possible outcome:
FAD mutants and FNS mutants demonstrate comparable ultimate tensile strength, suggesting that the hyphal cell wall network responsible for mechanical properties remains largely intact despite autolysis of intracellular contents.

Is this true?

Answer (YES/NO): NO